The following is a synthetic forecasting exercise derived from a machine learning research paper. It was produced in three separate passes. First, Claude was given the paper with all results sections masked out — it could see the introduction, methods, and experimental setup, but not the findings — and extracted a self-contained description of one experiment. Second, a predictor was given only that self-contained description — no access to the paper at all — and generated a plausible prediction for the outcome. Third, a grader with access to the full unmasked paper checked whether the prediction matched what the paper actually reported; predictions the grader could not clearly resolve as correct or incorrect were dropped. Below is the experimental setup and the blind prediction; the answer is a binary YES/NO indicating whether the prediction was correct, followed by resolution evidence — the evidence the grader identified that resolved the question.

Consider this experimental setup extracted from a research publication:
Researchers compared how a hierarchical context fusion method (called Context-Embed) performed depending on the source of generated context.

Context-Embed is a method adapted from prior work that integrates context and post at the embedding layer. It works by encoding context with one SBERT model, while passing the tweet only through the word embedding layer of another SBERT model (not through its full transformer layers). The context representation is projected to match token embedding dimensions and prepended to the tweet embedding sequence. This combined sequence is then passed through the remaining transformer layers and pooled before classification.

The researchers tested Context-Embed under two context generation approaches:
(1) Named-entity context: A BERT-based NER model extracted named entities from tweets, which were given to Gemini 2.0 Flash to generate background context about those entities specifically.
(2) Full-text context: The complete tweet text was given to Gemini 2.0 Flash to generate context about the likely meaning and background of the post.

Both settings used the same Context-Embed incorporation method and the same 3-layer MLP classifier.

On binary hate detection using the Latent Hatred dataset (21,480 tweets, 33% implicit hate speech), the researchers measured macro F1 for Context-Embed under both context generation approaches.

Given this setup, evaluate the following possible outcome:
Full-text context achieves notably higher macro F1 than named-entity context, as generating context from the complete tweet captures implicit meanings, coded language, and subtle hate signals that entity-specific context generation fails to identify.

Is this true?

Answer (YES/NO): YES